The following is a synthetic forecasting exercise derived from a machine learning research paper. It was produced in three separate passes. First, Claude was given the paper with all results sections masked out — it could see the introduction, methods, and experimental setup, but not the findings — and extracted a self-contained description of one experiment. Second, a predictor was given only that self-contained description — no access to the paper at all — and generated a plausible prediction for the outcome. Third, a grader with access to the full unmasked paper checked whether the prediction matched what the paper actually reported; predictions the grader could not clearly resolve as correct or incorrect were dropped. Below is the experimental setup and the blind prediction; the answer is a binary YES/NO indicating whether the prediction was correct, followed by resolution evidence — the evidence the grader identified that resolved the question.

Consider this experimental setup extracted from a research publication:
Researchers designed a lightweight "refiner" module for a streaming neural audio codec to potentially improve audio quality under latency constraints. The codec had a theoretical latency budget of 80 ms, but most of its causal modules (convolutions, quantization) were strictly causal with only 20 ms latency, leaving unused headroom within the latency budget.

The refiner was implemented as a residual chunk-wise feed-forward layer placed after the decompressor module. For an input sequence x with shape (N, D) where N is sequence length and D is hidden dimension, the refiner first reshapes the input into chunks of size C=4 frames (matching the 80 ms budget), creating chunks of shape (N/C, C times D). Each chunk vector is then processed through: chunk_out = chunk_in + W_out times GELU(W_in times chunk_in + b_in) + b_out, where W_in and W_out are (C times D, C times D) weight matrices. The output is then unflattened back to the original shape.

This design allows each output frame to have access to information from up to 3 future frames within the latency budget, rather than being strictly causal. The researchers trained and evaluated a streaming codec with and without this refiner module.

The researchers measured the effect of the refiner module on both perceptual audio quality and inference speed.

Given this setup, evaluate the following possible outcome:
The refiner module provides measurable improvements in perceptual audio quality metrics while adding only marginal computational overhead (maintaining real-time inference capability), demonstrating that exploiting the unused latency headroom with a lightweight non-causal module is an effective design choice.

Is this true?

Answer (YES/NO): YES